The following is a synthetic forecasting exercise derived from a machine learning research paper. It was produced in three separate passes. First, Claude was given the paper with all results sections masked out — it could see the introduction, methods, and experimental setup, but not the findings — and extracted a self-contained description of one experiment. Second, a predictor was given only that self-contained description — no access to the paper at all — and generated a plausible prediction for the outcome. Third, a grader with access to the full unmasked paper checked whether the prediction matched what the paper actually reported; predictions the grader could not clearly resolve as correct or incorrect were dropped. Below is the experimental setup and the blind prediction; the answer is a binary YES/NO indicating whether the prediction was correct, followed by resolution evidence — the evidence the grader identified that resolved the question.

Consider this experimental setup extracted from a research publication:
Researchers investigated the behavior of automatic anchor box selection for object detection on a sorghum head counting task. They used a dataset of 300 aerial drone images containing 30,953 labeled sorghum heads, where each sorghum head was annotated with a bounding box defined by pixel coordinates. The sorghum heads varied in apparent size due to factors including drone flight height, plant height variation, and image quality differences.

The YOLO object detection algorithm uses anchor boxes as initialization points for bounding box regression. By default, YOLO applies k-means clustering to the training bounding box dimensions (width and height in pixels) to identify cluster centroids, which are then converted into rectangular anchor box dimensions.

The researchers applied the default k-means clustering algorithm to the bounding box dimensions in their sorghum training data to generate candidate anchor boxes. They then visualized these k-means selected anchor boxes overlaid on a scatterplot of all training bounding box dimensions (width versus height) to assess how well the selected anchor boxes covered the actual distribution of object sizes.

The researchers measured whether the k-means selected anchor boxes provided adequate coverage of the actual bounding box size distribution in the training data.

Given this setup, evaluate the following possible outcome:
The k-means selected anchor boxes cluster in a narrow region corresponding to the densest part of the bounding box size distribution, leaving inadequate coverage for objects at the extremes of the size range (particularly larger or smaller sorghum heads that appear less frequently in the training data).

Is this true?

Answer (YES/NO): NO